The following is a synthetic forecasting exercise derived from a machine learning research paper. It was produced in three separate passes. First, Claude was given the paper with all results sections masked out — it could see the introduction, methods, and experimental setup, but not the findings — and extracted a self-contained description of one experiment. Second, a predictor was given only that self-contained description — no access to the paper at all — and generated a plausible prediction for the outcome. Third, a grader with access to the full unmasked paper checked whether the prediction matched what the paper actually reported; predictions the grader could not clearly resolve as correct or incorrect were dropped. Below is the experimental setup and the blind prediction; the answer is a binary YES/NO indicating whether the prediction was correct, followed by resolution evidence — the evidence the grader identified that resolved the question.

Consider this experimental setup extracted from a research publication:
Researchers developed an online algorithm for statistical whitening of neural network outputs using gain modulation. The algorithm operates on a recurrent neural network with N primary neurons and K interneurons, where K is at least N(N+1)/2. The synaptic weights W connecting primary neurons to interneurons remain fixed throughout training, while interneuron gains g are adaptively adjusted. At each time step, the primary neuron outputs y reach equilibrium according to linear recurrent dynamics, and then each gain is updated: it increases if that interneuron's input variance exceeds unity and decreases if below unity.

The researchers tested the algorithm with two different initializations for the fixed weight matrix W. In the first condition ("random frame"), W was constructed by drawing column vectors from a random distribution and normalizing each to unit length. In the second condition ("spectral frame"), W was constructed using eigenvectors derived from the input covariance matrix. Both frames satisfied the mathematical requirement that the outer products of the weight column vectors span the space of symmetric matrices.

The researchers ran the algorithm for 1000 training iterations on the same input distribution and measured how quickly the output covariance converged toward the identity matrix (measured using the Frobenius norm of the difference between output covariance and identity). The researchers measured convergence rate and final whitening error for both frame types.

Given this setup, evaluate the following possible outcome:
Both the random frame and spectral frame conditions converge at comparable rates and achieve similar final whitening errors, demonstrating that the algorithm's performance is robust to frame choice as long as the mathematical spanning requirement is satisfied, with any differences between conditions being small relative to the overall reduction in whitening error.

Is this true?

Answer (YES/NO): NO